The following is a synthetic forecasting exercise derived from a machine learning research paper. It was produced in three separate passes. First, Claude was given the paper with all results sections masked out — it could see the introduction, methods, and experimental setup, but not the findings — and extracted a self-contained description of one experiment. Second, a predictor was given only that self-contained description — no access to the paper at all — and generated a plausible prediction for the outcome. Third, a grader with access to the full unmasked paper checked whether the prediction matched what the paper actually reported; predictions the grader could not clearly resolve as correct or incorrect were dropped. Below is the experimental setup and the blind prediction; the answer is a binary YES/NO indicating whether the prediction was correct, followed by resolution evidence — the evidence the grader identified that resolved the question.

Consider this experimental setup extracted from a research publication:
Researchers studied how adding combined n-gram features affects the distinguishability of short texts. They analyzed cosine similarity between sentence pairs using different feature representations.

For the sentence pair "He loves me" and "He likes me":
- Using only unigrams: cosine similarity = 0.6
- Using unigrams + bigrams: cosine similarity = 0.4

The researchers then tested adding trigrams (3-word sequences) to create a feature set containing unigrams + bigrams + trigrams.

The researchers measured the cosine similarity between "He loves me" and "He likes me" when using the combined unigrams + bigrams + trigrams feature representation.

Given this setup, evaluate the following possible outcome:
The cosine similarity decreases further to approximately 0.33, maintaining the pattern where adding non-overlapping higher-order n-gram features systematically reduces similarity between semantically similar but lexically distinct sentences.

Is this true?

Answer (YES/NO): YES